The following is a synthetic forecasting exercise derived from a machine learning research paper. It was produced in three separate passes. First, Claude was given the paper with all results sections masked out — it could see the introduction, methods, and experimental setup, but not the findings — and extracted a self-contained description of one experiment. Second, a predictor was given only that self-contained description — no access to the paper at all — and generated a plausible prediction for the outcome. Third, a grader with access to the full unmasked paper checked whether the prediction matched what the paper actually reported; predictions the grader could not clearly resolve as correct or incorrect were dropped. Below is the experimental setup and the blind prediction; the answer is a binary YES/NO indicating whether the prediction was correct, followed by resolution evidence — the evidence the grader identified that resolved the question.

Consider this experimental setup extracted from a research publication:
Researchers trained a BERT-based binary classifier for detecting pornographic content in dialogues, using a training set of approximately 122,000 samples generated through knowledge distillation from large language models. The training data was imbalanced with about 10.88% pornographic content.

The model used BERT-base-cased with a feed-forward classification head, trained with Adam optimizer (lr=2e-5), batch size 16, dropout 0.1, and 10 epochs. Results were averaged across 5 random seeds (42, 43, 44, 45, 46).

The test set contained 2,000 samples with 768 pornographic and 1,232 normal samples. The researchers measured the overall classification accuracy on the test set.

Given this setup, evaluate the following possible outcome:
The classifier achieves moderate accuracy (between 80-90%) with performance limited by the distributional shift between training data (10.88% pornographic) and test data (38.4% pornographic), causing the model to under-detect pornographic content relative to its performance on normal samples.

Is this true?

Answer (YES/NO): NO